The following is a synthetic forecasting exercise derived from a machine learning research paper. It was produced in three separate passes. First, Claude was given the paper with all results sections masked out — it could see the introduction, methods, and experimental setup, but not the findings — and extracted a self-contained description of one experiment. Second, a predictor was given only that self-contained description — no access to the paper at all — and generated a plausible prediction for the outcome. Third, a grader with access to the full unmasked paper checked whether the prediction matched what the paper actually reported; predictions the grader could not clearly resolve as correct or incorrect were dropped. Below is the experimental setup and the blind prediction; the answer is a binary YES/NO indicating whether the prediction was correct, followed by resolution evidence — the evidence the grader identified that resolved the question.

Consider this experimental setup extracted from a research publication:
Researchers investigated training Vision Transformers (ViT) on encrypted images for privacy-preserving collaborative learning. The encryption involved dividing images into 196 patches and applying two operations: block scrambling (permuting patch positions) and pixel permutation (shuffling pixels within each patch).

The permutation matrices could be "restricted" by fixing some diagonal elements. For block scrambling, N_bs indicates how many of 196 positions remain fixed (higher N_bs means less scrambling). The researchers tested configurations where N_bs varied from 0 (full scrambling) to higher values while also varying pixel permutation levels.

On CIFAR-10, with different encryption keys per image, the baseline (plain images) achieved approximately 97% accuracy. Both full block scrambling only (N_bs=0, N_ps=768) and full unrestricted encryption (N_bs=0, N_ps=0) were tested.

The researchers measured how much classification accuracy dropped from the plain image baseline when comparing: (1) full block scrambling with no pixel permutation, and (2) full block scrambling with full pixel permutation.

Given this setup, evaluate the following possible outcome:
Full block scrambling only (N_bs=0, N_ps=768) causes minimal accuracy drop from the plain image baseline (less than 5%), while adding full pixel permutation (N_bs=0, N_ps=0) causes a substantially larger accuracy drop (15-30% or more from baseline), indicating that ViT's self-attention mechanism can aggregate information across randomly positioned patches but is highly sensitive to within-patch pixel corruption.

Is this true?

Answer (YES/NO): NO